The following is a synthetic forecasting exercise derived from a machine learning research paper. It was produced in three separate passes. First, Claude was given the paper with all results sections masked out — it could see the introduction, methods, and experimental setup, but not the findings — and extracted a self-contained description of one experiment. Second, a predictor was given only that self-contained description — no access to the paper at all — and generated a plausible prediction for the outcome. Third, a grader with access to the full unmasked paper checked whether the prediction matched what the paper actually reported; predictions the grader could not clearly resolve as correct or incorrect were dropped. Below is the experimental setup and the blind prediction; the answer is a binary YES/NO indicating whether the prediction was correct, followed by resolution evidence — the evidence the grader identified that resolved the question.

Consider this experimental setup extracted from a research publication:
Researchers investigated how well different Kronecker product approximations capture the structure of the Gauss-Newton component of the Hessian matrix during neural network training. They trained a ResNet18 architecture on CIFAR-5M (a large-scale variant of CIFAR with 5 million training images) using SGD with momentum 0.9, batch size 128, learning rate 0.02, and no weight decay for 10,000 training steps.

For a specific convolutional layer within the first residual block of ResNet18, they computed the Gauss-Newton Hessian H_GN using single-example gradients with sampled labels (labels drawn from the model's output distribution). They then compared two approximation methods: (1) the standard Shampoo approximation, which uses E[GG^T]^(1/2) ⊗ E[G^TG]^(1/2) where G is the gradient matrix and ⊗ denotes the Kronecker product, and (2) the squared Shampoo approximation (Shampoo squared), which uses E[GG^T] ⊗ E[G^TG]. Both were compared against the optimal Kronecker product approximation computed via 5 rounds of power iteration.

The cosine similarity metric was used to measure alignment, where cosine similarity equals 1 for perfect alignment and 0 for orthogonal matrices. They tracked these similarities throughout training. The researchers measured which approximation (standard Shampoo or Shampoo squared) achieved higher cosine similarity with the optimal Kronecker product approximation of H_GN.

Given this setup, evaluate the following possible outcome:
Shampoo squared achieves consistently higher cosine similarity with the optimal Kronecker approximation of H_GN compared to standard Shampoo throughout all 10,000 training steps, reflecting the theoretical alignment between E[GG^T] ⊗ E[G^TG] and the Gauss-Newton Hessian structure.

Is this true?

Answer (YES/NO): YES